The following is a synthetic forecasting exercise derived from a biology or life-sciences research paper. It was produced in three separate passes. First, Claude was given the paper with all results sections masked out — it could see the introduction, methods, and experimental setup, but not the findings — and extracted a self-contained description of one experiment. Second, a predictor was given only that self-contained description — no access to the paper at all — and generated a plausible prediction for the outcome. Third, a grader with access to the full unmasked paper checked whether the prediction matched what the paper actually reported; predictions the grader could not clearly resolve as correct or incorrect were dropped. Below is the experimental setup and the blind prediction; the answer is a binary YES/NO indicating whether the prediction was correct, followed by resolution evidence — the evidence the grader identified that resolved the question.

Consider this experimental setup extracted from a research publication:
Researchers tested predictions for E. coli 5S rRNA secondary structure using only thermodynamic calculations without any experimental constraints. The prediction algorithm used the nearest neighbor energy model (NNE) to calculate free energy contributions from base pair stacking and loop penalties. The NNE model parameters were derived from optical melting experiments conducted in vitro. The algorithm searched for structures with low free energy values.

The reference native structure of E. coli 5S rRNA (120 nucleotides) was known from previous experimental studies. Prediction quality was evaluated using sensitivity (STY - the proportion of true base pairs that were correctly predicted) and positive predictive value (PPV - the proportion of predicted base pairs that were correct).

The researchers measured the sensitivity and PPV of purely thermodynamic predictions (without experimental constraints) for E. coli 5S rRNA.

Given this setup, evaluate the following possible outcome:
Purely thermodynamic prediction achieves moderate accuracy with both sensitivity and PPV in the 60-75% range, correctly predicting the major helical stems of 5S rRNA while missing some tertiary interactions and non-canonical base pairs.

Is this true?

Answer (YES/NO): NO